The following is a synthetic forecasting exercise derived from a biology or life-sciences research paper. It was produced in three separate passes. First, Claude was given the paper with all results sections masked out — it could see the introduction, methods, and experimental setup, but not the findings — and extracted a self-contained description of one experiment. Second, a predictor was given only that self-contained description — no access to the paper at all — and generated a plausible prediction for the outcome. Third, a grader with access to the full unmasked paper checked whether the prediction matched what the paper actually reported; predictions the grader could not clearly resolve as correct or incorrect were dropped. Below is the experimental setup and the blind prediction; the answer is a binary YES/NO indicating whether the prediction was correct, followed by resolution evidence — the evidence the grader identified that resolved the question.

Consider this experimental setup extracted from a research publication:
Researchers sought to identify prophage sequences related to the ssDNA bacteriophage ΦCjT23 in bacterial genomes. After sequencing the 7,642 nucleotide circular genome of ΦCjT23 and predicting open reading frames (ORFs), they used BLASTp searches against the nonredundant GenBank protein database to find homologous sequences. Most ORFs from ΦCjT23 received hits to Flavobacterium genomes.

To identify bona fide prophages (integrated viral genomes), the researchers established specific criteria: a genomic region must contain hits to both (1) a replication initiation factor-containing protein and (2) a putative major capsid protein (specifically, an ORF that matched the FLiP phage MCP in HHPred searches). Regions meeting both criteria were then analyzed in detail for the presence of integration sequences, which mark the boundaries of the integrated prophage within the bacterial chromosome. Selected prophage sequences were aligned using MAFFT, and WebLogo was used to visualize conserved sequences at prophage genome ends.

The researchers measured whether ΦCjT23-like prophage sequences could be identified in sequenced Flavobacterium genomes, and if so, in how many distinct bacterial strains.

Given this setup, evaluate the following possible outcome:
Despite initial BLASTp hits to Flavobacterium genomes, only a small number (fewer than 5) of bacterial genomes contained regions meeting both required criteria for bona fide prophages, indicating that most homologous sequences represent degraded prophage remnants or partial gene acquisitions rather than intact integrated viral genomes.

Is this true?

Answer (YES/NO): NO